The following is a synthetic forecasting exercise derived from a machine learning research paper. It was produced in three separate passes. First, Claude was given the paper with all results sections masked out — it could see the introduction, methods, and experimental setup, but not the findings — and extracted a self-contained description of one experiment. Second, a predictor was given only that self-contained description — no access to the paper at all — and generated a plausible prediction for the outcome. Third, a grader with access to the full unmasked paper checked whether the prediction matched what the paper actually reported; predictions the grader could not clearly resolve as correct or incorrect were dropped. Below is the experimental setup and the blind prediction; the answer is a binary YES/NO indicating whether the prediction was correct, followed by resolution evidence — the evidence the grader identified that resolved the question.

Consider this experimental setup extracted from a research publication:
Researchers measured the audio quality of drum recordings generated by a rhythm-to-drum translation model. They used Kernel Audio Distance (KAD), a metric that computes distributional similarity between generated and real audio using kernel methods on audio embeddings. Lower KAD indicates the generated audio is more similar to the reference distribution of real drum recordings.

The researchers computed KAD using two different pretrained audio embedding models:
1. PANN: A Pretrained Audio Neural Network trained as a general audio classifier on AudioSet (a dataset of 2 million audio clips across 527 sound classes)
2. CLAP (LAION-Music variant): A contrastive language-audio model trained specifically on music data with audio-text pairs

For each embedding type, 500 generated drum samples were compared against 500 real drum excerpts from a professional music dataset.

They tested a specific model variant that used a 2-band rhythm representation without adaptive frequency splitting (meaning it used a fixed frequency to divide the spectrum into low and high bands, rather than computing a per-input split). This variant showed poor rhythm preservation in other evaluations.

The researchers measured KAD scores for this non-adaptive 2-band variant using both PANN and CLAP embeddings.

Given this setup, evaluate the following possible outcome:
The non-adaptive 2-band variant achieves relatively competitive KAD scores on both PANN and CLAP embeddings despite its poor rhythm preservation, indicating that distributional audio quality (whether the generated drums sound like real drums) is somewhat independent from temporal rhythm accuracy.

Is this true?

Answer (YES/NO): NO